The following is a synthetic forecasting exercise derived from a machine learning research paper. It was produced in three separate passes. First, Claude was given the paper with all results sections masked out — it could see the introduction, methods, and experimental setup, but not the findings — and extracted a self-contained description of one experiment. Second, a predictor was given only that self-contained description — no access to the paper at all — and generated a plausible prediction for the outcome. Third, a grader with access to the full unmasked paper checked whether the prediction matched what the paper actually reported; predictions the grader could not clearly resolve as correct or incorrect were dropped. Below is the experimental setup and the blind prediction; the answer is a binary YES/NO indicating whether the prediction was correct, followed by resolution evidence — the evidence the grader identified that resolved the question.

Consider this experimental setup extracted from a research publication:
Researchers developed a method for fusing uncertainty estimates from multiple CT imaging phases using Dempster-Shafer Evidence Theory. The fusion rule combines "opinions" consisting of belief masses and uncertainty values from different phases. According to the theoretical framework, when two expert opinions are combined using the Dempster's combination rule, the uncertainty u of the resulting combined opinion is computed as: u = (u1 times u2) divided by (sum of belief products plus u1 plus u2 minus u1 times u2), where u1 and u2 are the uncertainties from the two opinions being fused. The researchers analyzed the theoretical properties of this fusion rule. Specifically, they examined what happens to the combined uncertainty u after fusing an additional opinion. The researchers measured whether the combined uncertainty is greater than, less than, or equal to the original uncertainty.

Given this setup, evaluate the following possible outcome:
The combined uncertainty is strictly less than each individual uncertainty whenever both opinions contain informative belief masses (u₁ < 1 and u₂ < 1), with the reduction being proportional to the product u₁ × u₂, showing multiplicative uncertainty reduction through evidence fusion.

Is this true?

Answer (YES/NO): NO